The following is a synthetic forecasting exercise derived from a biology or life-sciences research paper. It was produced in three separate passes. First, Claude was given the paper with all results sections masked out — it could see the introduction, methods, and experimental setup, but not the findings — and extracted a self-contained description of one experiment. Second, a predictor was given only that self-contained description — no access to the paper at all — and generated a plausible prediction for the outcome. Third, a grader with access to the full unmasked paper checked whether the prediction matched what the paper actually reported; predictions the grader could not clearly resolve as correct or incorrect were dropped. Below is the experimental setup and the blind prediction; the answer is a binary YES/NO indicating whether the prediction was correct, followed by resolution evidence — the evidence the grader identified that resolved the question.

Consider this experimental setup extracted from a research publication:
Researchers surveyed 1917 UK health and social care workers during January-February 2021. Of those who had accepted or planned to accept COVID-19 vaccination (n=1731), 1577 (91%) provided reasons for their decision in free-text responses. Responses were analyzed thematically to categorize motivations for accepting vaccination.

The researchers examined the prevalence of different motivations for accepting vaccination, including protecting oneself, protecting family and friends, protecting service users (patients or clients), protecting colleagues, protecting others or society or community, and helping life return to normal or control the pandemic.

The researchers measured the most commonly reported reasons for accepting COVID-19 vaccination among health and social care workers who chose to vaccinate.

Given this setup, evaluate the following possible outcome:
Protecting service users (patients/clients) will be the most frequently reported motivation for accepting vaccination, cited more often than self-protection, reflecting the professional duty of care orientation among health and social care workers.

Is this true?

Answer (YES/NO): NO